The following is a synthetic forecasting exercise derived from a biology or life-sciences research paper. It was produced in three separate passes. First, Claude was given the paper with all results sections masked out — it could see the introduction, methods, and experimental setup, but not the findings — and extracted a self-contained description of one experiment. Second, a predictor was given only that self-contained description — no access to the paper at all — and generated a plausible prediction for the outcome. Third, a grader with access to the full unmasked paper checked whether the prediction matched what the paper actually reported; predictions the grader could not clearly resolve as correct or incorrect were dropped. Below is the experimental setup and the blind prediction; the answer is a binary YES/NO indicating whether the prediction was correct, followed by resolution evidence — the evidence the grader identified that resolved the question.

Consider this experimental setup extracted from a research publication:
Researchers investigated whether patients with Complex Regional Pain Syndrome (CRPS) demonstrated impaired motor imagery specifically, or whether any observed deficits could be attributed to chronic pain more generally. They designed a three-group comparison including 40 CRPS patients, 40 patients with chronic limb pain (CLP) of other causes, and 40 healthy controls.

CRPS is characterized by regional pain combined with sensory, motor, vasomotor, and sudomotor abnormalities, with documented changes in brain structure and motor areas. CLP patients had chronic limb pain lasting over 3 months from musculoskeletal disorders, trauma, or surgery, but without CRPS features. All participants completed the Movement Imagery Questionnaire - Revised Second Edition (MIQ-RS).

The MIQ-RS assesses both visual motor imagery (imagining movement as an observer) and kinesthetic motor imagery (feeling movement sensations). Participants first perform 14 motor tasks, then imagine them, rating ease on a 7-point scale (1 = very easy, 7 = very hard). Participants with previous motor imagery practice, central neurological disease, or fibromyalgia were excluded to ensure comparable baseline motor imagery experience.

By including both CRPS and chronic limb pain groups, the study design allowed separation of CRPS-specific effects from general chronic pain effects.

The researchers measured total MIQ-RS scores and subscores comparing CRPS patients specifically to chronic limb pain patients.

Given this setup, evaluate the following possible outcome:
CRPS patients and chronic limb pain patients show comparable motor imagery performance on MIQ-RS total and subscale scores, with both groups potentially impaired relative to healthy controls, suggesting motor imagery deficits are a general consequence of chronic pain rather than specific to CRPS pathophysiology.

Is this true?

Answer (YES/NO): NO